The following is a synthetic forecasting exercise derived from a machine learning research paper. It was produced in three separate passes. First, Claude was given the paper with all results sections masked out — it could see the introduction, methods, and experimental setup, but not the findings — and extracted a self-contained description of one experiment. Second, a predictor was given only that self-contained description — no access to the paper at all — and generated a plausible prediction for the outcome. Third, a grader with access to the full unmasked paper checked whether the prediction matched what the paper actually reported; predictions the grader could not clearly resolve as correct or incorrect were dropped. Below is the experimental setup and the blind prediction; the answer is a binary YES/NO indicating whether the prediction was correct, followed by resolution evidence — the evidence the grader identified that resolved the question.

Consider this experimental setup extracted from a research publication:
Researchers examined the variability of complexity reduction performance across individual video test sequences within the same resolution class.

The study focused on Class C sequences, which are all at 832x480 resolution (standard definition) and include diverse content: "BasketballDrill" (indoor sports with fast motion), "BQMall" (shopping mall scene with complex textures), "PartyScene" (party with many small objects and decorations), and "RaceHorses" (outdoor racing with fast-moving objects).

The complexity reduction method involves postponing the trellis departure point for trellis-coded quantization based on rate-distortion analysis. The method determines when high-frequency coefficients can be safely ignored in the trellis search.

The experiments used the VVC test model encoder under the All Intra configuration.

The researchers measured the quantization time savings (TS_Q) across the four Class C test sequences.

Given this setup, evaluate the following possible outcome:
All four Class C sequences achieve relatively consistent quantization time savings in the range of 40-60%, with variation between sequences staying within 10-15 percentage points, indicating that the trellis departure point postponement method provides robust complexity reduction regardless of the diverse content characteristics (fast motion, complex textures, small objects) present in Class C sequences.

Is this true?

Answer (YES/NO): NO